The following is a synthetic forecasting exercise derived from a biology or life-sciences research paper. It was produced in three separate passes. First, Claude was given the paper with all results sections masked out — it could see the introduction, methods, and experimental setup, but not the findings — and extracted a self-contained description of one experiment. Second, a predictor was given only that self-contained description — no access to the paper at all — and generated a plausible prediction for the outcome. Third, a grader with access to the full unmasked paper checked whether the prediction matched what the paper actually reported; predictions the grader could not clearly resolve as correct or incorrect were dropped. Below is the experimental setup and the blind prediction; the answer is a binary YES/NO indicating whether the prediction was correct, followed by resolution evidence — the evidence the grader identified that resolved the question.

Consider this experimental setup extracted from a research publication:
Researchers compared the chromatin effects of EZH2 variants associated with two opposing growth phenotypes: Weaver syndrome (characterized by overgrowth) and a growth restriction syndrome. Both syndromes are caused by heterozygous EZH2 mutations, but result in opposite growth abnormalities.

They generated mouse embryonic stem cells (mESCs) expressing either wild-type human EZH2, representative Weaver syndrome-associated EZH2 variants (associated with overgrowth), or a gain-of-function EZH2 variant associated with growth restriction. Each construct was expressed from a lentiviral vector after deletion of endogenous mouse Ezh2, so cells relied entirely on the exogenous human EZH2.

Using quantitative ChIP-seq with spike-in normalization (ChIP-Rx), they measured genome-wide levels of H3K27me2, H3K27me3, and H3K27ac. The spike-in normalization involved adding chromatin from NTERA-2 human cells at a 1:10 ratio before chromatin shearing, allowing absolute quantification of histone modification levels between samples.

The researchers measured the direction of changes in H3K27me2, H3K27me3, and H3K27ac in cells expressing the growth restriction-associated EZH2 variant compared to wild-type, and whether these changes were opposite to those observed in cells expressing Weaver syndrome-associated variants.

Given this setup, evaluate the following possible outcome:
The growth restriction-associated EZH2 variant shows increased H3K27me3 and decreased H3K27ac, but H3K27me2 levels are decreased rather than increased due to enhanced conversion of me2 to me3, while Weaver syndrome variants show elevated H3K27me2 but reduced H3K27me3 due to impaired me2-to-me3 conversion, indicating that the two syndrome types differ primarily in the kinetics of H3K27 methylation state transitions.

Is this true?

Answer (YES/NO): NO